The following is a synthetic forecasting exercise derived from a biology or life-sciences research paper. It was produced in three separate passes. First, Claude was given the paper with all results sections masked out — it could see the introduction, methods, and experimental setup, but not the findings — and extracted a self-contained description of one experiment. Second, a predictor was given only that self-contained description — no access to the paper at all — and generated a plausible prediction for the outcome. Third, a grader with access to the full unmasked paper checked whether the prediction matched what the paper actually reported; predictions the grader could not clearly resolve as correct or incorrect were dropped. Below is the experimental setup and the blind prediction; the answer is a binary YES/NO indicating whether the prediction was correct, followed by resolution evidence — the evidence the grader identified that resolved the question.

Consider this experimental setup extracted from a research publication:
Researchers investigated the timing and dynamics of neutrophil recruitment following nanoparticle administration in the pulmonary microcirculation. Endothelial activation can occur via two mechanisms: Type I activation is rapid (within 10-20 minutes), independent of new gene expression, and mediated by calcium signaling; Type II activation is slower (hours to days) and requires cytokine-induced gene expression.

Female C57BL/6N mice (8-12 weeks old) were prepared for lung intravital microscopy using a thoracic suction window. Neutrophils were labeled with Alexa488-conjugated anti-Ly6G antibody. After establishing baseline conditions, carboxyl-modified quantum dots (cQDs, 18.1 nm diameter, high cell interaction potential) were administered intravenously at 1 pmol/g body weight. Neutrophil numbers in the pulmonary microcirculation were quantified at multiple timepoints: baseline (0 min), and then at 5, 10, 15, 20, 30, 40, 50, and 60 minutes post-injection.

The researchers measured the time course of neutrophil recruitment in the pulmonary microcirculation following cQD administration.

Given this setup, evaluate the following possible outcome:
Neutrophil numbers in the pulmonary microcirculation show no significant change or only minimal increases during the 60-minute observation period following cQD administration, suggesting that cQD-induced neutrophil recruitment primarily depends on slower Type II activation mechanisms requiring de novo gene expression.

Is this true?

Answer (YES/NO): YES